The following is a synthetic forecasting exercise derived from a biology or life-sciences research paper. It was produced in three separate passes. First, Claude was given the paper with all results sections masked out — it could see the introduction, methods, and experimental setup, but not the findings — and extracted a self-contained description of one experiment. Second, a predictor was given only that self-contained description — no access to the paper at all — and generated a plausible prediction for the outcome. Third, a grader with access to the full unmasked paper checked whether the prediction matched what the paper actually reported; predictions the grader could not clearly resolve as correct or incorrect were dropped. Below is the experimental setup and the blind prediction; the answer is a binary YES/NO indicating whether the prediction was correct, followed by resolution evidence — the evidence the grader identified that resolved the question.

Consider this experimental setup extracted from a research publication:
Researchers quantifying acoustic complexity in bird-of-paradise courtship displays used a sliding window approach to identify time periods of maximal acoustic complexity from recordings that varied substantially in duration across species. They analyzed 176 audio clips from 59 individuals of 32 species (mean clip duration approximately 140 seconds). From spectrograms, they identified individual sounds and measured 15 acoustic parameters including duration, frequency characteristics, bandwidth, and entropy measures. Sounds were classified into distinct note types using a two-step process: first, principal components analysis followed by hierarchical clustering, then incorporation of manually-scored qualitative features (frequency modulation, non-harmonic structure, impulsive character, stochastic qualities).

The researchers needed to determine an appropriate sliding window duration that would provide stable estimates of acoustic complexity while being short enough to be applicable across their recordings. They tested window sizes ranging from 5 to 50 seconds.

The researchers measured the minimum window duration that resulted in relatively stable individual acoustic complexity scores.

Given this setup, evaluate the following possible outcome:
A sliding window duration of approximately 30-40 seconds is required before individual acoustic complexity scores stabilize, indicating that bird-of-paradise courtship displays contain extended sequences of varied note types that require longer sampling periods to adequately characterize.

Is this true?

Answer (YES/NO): NO